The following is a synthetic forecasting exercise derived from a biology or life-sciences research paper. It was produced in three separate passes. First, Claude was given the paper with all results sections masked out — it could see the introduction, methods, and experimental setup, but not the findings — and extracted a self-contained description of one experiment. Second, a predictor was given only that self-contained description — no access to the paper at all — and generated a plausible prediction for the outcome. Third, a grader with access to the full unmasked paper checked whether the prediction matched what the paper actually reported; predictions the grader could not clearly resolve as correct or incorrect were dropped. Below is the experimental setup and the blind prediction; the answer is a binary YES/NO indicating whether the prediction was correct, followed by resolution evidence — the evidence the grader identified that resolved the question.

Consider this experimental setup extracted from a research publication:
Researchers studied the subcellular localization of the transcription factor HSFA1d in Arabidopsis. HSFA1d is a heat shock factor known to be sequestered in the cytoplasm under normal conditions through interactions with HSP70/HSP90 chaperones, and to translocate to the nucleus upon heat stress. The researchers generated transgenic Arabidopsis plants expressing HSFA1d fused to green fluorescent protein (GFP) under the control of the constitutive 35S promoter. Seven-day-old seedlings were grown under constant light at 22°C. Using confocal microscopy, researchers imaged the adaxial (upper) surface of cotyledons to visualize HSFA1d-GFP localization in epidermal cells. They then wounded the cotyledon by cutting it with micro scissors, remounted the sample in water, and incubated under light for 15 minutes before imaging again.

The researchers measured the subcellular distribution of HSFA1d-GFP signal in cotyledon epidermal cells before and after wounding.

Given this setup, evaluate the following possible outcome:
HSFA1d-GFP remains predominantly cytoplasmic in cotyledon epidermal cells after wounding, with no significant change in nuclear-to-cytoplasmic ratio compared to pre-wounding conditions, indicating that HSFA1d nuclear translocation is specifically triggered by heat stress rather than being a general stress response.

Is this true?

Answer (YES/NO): NO